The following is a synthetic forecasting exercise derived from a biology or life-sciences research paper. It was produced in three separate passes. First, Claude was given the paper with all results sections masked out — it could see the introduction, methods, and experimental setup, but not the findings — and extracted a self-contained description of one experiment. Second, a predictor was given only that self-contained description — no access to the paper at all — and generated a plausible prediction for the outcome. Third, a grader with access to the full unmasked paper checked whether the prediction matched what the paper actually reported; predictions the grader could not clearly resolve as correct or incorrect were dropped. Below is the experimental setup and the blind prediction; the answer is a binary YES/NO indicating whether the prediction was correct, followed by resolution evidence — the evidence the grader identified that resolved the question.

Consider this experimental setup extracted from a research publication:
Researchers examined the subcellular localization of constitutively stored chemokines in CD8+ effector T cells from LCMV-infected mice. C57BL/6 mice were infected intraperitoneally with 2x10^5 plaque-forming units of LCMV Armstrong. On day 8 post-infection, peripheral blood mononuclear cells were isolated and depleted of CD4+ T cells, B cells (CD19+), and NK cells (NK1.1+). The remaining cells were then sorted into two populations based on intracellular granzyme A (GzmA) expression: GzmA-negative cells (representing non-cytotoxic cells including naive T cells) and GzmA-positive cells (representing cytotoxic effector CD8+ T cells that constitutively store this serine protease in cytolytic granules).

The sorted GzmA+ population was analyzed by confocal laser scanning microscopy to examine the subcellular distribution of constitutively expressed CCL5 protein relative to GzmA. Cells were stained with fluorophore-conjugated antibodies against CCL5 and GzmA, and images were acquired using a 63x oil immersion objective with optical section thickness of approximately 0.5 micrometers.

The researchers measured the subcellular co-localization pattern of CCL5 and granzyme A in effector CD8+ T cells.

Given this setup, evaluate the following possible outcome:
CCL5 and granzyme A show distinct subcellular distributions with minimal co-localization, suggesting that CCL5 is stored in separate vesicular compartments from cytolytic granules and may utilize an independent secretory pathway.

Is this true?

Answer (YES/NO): YES